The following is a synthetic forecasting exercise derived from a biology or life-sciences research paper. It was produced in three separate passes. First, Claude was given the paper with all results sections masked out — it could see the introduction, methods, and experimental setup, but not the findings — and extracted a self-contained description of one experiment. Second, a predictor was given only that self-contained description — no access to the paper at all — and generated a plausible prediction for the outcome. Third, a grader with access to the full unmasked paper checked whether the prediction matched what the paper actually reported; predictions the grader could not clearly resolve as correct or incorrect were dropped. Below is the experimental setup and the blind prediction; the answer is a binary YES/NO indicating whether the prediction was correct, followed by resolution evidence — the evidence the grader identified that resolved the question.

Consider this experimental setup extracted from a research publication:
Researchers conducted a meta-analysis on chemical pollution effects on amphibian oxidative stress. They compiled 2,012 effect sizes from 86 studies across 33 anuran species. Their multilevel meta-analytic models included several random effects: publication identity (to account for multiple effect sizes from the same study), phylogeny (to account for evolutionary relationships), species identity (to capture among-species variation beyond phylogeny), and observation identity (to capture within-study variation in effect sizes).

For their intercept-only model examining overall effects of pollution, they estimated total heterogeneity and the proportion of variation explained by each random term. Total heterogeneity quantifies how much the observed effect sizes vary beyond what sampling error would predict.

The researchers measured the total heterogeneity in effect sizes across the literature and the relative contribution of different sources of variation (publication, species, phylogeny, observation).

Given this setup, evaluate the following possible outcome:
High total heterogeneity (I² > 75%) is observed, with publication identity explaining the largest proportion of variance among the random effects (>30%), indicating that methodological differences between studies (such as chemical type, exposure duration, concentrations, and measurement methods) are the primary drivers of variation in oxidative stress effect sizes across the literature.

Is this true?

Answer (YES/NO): NO